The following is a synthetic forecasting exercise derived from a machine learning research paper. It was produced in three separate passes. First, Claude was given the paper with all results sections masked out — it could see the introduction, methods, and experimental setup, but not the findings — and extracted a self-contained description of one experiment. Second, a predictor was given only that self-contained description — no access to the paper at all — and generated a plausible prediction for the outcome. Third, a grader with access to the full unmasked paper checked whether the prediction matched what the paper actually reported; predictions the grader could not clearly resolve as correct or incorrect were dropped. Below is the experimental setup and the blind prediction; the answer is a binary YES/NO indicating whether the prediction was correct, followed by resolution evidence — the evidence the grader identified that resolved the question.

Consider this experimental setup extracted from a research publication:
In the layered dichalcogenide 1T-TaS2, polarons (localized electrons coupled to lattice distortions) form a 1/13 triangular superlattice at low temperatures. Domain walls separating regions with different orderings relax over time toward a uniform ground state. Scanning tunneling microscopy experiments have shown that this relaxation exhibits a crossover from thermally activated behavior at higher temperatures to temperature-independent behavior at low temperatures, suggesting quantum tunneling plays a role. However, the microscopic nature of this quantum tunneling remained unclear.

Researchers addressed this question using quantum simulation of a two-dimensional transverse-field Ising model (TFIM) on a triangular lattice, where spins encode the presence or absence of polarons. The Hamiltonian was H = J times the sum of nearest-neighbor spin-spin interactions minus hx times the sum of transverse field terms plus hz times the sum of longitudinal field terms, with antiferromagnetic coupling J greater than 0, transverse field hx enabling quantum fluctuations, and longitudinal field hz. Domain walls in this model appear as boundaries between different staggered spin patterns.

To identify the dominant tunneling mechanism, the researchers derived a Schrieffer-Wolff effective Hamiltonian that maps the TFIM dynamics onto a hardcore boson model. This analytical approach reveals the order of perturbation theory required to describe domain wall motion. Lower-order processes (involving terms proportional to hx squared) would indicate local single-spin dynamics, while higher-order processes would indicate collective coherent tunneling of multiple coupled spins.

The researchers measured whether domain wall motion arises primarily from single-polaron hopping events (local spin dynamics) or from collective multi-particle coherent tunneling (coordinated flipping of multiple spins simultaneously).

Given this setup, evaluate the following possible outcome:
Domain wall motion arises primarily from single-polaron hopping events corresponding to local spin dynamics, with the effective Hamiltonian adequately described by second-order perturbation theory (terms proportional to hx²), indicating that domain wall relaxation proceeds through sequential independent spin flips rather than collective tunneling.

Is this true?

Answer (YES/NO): YES